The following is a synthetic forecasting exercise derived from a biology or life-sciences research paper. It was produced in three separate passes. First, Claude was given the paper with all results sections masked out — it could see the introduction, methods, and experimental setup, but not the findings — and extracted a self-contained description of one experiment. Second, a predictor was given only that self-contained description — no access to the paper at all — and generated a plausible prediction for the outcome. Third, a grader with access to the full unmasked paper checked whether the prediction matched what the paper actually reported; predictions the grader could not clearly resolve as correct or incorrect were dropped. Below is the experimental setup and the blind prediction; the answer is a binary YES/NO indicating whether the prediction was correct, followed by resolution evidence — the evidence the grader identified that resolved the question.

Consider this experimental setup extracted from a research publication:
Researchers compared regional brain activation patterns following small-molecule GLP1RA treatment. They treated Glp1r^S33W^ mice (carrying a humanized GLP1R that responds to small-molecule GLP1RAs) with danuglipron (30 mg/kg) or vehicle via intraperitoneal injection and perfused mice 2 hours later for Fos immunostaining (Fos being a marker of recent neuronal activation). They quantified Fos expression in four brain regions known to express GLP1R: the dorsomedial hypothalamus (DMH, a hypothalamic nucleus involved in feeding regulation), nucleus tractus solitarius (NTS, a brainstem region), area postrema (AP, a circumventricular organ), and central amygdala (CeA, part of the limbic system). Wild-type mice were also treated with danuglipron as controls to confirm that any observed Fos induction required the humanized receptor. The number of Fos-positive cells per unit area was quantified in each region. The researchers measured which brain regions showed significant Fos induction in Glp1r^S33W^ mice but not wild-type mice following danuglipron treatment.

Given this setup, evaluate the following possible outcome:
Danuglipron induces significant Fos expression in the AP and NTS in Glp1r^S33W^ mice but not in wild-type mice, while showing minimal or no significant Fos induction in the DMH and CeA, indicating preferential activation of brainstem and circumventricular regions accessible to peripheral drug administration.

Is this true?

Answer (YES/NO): NO